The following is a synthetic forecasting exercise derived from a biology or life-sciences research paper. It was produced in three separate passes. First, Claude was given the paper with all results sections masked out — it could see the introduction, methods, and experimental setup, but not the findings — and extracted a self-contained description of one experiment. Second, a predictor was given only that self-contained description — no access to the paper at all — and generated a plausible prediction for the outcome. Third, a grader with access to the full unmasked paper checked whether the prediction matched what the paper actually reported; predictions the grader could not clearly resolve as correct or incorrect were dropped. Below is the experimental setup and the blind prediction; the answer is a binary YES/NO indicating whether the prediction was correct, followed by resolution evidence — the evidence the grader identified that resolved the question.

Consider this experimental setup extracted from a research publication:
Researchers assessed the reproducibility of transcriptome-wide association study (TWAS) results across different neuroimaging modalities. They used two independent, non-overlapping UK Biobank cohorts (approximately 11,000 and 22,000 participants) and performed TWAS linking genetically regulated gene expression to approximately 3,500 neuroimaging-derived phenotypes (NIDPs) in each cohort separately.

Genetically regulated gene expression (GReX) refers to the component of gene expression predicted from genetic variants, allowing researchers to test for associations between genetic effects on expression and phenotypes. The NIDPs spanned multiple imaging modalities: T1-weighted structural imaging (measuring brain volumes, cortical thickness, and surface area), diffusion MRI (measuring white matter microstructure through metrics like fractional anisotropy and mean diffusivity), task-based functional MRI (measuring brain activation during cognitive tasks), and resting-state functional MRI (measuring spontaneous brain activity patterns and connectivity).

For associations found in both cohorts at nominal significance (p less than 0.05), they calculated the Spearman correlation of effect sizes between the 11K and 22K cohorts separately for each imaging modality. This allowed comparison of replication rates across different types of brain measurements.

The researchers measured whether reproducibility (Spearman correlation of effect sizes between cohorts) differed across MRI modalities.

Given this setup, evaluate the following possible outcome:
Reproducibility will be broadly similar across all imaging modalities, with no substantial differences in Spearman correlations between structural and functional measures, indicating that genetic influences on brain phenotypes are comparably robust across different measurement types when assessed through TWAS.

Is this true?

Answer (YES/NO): NO